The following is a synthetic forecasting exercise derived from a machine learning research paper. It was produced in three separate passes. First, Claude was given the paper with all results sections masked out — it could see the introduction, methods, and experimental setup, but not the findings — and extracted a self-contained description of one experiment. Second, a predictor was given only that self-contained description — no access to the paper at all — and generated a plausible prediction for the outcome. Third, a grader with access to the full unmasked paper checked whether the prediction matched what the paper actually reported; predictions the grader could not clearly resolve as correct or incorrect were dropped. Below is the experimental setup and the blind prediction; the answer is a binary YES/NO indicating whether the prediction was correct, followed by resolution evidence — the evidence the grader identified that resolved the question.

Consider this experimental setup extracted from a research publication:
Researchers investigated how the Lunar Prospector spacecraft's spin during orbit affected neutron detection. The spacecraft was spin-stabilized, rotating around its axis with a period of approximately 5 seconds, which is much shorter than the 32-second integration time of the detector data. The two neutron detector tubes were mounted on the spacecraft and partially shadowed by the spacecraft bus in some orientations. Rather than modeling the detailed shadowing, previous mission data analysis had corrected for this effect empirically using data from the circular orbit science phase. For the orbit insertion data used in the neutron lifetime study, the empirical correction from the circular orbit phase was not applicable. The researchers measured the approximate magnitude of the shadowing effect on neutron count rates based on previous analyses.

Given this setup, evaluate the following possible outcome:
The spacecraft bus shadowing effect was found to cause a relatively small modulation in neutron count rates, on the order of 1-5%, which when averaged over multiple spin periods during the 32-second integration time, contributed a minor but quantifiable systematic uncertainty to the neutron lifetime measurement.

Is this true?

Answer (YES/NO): NO